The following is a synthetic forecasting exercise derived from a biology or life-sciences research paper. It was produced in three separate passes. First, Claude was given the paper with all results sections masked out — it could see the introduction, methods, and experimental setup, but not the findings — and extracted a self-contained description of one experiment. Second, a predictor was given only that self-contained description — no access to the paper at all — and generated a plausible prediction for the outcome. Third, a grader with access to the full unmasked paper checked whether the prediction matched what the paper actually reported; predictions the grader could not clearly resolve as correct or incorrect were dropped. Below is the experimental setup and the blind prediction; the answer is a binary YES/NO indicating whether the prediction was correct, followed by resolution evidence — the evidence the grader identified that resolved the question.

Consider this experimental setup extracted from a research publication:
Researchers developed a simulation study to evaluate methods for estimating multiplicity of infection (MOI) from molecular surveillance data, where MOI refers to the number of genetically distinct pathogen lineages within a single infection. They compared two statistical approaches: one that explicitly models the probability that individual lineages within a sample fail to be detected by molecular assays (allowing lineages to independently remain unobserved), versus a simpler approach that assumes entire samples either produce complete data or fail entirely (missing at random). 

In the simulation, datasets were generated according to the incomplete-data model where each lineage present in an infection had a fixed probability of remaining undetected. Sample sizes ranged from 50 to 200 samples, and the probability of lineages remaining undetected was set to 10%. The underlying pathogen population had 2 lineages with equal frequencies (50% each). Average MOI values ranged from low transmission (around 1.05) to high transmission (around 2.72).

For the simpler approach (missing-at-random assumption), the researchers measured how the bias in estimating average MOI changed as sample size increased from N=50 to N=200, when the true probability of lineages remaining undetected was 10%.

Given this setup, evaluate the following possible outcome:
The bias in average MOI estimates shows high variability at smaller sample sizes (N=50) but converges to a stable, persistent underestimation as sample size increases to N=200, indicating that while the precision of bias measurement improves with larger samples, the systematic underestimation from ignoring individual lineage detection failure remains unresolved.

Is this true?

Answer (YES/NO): NO